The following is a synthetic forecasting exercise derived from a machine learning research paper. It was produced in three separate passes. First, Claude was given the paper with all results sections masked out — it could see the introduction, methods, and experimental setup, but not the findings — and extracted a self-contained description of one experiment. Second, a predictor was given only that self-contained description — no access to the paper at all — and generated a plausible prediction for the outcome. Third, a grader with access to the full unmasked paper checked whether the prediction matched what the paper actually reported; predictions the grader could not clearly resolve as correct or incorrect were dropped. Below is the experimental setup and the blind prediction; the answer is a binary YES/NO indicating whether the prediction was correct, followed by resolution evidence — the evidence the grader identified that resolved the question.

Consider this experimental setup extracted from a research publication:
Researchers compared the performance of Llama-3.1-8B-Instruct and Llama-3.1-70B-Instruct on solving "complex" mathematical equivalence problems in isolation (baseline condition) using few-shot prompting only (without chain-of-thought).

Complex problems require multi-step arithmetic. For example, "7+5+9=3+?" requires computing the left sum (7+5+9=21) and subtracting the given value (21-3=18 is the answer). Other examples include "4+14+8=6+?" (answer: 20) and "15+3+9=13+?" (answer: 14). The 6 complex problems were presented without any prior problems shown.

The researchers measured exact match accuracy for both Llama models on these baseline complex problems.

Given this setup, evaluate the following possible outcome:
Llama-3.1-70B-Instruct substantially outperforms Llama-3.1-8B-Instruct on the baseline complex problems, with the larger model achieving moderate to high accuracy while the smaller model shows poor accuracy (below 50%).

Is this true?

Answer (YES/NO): NO